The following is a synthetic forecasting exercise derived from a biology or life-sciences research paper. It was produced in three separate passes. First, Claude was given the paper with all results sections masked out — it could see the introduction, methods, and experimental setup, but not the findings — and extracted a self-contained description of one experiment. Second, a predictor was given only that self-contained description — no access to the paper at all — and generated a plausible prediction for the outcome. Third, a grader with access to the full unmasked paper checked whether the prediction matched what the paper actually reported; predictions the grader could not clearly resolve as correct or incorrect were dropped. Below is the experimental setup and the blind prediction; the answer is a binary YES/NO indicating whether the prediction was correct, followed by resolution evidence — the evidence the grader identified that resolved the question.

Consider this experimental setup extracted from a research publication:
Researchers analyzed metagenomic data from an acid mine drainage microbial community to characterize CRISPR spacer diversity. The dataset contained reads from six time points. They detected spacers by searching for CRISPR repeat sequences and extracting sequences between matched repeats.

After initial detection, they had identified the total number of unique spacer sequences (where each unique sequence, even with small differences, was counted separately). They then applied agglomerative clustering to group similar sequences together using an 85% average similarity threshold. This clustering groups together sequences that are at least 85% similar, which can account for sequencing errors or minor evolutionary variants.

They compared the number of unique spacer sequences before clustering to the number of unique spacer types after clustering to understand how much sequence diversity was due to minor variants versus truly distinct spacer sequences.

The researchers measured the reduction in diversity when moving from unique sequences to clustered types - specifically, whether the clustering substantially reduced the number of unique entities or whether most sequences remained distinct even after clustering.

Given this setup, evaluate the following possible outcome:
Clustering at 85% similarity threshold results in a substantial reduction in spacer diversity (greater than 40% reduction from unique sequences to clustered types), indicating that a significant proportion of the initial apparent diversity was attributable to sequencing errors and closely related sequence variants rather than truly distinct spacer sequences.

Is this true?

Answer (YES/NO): NO